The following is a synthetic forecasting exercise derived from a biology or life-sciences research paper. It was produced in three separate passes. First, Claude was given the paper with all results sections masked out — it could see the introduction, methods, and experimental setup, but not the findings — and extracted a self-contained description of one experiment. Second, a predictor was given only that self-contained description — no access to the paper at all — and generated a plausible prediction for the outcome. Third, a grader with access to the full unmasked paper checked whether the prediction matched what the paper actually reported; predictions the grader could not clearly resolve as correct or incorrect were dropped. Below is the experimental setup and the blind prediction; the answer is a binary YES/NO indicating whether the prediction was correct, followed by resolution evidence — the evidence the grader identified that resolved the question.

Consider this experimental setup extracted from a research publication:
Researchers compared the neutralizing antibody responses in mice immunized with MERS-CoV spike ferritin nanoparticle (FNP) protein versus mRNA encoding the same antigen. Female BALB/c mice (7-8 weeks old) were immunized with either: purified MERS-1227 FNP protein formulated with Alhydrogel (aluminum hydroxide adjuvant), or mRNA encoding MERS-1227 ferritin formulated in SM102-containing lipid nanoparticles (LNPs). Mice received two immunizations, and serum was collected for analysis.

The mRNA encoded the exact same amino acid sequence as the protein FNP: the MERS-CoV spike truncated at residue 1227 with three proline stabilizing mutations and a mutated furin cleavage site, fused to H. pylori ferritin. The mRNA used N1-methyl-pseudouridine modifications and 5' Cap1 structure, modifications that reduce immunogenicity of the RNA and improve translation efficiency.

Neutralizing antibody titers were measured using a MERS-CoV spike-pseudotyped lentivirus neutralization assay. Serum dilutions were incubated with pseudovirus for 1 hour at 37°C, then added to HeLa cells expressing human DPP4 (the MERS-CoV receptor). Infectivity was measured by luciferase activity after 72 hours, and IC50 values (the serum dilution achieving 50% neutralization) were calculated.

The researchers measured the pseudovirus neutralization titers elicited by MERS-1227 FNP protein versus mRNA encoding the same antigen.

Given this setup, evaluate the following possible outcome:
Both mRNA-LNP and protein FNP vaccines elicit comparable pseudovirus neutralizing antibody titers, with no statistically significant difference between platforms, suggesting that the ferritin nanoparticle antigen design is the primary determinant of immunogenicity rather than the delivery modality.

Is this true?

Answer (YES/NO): NO